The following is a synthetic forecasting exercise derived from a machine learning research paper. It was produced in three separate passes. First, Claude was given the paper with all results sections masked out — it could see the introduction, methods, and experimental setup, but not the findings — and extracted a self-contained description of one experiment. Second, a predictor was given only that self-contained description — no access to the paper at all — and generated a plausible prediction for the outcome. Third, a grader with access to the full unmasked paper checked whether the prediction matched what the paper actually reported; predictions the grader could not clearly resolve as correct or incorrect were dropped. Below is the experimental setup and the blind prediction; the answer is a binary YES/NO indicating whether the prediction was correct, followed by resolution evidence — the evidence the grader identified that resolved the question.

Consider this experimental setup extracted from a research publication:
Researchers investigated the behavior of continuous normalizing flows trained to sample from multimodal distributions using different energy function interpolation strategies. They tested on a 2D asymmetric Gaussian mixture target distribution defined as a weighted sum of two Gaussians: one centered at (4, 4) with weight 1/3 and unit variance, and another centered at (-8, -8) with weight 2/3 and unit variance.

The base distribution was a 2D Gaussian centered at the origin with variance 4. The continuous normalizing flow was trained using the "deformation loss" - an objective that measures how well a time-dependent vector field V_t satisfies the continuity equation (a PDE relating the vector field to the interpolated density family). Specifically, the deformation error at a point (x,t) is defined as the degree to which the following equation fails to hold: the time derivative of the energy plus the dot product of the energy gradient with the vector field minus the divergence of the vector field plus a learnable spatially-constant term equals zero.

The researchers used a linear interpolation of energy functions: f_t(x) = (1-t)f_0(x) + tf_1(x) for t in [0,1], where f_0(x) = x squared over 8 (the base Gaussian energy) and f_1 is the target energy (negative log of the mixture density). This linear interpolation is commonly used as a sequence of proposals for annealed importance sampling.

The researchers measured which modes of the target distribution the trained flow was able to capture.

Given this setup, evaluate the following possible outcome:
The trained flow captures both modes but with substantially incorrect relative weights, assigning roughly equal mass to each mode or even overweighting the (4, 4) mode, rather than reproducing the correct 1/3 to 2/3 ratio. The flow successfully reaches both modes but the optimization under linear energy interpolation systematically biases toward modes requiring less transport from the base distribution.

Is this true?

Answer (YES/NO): NO